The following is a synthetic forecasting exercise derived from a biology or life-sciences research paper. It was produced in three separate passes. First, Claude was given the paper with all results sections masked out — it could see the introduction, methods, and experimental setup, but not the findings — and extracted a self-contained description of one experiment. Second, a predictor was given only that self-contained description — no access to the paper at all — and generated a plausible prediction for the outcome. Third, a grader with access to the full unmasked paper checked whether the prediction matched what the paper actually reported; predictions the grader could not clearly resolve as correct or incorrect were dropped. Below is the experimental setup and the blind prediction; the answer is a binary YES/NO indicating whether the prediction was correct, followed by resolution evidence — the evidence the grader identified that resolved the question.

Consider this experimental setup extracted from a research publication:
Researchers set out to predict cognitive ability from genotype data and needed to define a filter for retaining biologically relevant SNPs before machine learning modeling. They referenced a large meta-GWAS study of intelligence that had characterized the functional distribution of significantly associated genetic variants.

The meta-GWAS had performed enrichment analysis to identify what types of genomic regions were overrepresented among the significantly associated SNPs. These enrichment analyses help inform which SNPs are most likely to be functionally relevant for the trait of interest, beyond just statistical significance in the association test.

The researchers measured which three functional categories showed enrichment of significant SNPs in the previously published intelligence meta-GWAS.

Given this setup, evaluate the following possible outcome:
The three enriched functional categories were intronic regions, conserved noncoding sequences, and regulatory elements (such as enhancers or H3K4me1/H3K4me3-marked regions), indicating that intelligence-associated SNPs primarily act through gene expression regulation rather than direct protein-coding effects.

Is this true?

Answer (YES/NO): NO